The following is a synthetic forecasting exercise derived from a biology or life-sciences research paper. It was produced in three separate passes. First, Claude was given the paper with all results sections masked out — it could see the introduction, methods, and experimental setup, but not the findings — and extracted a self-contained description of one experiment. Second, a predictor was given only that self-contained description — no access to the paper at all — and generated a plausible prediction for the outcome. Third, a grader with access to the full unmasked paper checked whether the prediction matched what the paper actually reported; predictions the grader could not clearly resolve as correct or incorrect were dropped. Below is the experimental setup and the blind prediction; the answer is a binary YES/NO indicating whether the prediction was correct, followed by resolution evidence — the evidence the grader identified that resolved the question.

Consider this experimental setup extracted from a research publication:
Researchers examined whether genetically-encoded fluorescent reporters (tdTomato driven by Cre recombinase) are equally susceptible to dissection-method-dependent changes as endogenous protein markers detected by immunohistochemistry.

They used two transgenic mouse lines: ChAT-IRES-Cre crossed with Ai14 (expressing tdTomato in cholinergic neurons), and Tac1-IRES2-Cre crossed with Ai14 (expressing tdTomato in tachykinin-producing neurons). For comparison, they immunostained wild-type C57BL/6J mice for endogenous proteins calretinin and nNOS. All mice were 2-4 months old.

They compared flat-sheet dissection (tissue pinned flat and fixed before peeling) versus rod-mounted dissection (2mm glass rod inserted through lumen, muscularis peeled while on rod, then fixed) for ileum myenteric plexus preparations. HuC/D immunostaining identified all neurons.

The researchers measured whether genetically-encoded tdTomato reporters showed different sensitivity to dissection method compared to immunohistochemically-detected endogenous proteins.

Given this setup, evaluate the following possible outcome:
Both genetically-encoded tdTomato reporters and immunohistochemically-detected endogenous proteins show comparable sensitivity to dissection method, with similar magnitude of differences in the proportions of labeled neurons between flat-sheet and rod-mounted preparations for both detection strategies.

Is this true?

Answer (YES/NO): YES